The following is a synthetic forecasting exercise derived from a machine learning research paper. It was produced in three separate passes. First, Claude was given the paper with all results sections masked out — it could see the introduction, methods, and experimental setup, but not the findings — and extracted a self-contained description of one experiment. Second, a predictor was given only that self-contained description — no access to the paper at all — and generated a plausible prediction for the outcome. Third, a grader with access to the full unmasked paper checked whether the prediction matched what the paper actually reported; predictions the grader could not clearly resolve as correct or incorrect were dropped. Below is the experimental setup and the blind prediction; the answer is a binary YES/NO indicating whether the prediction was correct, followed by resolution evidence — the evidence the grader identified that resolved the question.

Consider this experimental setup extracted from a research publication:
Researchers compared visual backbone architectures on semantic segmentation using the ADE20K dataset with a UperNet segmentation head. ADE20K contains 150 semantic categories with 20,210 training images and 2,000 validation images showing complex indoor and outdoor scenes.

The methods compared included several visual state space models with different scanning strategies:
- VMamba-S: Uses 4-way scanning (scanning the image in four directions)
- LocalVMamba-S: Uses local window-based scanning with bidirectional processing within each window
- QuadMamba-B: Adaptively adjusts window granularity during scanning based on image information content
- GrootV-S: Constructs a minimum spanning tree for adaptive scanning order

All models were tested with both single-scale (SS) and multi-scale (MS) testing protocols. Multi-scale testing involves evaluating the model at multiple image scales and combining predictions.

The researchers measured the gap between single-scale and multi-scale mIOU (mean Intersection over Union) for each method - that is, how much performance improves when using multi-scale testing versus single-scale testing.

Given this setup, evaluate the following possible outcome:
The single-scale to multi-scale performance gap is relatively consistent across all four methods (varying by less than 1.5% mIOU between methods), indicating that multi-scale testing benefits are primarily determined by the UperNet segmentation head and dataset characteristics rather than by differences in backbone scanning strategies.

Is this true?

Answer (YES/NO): YES